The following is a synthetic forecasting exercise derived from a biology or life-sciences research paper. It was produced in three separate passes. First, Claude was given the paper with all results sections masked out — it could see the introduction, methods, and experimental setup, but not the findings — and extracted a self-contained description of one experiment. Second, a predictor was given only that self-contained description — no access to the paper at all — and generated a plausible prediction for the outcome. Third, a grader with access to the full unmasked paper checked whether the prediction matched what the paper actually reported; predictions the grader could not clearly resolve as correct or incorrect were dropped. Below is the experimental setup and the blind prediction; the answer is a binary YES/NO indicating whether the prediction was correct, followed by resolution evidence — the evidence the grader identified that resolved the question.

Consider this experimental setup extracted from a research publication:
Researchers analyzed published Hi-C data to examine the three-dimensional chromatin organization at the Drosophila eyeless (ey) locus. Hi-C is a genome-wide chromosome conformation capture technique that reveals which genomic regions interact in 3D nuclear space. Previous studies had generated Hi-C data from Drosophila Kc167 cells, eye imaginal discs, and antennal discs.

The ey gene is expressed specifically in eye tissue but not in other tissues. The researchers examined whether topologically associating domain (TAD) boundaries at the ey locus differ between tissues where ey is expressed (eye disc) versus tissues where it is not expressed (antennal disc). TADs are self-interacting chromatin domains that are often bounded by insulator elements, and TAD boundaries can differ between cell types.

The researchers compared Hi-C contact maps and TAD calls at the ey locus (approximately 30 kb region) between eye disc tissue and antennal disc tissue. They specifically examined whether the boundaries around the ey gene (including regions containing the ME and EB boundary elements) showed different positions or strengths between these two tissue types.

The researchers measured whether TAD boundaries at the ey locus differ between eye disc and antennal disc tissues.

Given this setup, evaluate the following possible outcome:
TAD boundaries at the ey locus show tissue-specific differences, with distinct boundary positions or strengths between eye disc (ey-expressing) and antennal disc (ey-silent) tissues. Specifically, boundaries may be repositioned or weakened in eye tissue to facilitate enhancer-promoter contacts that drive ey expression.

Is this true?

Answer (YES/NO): NO